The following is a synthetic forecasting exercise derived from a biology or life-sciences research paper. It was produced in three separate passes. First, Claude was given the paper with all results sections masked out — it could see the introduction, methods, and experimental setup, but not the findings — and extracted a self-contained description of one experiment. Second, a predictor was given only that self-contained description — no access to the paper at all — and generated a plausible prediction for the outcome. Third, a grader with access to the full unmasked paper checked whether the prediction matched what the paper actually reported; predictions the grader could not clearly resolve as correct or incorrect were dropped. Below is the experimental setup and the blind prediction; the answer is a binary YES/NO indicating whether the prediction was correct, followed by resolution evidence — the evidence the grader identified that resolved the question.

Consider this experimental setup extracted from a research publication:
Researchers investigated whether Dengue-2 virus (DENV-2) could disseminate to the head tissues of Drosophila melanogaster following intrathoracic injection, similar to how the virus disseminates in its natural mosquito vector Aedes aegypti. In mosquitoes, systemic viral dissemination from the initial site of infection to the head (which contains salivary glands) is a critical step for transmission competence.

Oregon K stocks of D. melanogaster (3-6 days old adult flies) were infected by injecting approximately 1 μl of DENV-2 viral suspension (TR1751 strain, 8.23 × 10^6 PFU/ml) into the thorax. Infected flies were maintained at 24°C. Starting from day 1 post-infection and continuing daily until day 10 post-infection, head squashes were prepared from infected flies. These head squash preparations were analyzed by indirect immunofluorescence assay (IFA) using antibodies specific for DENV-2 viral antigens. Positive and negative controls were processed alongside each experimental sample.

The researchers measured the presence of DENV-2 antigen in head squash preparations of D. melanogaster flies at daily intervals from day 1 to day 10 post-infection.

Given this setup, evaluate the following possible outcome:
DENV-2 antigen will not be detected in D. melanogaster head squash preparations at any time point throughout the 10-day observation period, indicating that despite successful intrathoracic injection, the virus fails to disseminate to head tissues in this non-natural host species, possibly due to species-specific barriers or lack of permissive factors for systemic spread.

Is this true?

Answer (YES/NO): NO